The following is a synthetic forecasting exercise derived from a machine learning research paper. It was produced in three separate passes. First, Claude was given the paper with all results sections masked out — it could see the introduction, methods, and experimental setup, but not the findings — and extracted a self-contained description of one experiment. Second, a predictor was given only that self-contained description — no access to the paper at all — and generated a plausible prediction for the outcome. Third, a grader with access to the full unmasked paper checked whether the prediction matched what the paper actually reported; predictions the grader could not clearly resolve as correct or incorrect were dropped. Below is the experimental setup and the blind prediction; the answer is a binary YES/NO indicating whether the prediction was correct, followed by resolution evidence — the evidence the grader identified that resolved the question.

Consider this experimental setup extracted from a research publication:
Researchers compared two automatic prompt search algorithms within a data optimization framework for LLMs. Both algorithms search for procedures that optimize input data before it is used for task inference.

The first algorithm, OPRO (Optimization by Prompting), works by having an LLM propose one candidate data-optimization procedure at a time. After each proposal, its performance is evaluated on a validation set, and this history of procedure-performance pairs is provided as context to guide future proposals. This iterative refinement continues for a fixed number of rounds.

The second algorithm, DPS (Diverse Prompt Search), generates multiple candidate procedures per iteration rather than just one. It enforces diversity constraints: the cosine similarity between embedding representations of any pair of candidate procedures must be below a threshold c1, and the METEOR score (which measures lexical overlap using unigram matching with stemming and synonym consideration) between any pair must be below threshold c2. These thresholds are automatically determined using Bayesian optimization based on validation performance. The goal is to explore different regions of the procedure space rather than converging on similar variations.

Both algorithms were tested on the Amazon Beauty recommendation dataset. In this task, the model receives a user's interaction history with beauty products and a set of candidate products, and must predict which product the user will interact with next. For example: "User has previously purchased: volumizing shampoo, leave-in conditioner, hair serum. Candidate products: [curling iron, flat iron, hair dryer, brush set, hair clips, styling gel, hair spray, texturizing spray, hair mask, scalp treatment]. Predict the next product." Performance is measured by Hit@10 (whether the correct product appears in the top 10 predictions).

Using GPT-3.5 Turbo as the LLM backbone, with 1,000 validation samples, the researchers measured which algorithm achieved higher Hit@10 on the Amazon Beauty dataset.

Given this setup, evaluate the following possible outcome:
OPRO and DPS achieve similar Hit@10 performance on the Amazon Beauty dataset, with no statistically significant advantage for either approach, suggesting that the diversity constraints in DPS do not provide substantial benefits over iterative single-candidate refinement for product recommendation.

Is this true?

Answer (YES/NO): NO